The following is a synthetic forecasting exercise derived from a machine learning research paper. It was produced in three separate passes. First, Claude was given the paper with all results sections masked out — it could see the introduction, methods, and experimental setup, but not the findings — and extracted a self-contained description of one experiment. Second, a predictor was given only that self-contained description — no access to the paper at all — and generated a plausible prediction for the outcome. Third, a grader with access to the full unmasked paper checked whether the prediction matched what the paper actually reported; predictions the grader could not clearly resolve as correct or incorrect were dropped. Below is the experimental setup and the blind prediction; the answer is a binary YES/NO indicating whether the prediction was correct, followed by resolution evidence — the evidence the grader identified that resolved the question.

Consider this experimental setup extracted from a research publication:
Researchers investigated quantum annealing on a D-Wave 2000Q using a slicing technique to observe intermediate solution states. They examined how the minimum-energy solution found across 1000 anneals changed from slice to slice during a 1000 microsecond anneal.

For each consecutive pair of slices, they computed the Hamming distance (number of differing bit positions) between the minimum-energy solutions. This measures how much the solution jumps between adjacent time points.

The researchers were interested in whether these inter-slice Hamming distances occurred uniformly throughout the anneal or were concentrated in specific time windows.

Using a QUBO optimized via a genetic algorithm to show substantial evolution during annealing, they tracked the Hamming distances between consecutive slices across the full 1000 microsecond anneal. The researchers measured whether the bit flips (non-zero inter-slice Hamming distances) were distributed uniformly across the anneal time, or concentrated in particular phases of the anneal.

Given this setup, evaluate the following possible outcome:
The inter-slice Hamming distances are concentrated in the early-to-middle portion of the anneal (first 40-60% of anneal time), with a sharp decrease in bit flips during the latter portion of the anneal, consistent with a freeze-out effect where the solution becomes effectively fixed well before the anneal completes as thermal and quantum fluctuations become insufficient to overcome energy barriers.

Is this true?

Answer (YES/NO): NO